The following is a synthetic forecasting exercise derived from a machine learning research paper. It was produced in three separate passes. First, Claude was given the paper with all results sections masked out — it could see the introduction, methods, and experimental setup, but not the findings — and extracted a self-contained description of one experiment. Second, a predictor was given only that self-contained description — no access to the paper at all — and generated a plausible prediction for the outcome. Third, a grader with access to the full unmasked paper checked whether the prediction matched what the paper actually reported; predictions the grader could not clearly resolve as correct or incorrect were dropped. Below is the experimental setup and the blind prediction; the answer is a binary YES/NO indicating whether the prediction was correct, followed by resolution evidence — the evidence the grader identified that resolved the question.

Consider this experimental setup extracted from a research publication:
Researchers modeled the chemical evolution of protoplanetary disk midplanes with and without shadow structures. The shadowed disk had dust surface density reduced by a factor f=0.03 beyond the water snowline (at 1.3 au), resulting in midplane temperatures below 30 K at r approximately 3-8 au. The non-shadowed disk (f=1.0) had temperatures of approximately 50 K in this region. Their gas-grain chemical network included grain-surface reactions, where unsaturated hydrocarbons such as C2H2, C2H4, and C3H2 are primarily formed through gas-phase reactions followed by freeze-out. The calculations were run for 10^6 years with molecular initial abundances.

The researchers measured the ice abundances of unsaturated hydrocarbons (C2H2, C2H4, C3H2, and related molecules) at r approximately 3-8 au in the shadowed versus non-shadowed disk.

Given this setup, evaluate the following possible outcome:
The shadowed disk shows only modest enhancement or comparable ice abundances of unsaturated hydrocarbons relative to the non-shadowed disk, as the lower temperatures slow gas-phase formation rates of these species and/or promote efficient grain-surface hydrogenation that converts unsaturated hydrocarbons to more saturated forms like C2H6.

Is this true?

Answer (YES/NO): NO